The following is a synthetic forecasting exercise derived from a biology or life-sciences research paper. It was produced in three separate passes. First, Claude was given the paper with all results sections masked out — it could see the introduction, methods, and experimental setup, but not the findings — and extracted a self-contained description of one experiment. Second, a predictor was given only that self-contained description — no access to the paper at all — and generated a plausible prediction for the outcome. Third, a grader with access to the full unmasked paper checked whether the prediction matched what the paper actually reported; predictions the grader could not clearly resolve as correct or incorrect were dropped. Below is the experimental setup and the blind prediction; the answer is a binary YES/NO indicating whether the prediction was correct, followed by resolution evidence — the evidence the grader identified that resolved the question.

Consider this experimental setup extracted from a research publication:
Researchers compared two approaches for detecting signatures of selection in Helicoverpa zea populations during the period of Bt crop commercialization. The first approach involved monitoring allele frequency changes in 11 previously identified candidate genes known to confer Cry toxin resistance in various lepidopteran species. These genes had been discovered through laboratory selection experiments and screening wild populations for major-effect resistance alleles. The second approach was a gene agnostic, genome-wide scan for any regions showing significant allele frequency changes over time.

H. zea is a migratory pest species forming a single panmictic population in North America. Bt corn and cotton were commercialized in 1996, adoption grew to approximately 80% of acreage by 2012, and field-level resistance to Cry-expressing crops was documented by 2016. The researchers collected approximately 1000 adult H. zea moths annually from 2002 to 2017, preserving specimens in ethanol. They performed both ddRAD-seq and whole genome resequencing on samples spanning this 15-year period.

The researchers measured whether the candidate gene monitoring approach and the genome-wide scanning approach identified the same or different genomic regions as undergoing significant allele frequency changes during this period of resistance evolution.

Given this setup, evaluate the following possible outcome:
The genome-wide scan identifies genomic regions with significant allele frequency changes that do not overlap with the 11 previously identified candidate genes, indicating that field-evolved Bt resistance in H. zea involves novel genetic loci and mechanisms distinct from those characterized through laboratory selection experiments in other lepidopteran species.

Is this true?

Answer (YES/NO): YES